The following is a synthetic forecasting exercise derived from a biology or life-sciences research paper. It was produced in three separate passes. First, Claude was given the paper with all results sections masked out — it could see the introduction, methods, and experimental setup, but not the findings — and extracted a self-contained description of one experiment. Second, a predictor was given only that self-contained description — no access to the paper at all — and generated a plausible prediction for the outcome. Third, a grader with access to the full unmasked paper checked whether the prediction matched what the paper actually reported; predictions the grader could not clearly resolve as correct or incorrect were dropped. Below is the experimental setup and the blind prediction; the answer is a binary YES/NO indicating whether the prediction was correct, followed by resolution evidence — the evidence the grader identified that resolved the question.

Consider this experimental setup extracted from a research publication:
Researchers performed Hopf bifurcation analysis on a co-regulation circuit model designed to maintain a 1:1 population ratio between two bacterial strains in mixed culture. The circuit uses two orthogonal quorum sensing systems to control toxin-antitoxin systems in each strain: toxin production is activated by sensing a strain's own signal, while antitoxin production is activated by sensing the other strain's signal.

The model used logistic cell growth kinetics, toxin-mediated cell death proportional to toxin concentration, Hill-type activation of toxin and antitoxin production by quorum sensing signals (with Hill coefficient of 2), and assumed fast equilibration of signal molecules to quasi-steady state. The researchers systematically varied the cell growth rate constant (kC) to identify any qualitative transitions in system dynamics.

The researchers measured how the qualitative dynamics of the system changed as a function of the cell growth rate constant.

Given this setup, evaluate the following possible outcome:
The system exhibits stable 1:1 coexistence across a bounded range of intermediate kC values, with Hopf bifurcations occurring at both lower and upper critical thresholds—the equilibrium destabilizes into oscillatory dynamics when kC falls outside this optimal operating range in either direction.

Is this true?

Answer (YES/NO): NO